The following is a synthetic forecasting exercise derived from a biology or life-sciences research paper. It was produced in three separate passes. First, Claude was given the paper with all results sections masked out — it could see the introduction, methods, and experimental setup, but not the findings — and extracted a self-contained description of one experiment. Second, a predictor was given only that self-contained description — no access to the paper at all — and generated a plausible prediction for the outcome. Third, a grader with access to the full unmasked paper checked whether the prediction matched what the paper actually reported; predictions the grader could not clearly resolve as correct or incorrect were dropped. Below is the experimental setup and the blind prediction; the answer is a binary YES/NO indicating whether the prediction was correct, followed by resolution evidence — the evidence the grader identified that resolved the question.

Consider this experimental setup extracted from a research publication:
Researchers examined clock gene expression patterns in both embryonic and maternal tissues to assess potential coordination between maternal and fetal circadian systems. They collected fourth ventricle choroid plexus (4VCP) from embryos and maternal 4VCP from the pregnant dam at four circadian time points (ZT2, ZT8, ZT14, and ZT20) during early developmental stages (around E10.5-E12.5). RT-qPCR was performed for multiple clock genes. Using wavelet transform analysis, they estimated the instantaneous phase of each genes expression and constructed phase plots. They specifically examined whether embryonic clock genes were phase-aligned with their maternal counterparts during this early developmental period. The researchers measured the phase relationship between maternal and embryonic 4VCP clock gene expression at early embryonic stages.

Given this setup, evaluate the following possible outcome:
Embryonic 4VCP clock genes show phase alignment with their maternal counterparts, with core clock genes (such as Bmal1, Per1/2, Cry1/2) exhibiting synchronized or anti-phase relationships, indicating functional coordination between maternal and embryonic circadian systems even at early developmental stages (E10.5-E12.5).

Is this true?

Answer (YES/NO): NO